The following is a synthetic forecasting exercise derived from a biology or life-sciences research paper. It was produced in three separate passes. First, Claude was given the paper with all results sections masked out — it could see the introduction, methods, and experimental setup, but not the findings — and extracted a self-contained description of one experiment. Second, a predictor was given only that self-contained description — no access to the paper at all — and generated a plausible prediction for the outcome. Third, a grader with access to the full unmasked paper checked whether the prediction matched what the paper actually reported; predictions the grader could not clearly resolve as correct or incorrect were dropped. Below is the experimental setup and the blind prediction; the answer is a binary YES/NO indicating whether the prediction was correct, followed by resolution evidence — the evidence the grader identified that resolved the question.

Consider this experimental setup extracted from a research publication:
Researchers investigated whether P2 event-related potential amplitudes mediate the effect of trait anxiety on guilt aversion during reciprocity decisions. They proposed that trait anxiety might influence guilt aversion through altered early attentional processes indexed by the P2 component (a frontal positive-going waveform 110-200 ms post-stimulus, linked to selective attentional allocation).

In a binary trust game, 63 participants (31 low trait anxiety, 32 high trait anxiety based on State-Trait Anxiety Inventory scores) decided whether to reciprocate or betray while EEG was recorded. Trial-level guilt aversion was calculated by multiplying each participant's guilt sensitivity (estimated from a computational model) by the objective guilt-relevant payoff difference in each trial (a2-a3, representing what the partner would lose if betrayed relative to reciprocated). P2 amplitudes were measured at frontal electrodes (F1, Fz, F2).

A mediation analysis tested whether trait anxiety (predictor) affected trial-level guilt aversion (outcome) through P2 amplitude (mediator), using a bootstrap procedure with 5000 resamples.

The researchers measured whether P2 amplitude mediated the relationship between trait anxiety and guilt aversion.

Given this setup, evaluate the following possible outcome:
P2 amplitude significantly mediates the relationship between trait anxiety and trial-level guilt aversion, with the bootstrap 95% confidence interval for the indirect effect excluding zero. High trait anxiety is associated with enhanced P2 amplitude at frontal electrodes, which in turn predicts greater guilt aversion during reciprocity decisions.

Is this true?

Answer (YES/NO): NO